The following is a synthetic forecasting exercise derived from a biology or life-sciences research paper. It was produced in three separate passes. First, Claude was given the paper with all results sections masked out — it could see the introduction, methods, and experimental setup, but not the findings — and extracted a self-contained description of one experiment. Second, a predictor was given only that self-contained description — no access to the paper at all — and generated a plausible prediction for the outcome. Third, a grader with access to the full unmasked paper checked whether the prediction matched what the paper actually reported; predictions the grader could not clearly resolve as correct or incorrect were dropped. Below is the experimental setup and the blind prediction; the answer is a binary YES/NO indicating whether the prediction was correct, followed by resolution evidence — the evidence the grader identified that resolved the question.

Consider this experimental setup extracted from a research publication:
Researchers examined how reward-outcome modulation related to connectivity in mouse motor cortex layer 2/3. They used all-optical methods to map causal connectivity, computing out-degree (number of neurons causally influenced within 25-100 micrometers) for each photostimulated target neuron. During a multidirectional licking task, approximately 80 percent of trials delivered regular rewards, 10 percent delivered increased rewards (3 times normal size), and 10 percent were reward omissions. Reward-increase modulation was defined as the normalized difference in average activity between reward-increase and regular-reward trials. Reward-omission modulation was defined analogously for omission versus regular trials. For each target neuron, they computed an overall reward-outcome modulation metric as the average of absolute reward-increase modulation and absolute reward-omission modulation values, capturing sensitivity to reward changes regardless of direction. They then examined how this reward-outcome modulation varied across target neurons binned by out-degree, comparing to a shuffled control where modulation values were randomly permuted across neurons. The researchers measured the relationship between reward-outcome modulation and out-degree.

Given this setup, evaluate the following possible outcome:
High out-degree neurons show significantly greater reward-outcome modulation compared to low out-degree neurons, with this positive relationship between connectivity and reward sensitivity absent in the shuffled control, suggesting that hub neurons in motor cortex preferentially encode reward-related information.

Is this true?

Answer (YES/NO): NO